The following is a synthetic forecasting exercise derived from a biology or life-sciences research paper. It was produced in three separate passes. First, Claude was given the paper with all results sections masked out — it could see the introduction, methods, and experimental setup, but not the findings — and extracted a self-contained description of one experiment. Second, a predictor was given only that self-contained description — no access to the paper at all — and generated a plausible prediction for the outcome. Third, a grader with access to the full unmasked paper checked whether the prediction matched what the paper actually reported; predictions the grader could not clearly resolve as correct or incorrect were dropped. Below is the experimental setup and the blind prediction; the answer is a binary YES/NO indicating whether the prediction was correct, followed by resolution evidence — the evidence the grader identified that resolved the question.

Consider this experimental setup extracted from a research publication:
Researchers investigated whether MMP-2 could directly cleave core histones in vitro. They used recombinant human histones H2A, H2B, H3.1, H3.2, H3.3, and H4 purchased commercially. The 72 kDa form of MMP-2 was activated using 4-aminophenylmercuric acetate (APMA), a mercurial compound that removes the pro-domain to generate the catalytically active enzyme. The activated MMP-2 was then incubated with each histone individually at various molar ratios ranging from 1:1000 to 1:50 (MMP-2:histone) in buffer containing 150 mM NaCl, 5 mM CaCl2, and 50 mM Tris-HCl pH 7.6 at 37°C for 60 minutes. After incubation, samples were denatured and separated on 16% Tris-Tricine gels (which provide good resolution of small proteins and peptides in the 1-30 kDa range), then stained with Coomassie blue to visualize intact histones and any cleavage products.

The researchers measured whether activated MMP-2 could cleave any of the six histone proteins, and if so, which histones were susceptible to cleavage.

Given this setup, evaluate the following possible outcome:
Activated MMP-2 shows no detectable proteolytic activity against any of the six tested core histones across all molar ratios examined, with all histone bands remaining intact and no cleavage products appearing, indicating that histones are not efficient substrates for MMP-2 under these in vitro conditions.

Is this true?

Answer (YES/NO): NO